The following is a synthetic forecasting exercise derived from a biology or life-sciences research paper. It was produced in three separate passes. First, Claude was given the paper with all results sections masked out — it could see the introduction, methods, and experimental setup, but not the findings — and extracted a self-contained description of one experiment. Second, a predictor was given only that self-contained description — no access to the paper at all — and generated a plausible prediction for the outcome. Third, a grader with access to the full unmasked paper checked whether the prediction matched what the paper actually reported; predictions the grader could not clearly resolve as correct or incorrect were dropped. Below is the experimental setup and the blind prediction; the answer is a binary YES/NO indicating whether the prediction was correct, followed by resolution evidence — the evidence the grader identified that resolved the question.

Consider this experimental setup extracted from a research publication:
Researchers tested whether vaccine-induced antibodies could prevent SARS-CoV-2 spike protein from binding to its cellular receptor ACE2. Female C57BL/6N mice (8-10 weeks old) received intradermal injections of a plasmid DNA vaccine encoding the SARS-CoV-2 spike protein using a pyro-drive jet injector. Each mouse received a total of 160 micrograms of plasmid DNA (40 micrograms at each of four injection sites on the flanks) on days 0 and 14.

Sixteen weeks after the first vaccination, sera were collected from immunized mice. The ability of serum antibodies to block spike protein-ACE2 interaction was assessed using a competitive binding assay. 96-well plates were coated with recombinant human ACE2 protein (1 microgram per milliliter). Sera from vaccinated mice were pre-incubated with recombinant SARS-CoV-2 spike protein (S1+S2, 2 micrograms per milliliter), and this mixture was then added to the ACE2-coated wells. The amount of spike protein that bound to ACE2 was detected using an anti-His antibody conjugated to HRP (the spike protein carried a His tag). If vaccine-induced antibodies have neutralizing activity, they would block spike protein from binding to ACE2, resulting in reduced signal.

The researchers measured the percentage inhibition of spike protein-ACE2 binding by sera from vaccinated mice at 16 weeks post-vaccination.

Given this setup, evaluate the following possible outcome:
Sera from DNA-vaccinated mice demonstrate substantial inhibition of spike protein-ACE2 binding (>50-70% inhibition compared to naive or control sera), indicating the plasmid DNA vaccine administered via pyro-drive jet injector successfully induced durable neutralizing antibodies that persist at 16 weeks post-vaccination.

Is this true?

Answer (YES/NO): YES